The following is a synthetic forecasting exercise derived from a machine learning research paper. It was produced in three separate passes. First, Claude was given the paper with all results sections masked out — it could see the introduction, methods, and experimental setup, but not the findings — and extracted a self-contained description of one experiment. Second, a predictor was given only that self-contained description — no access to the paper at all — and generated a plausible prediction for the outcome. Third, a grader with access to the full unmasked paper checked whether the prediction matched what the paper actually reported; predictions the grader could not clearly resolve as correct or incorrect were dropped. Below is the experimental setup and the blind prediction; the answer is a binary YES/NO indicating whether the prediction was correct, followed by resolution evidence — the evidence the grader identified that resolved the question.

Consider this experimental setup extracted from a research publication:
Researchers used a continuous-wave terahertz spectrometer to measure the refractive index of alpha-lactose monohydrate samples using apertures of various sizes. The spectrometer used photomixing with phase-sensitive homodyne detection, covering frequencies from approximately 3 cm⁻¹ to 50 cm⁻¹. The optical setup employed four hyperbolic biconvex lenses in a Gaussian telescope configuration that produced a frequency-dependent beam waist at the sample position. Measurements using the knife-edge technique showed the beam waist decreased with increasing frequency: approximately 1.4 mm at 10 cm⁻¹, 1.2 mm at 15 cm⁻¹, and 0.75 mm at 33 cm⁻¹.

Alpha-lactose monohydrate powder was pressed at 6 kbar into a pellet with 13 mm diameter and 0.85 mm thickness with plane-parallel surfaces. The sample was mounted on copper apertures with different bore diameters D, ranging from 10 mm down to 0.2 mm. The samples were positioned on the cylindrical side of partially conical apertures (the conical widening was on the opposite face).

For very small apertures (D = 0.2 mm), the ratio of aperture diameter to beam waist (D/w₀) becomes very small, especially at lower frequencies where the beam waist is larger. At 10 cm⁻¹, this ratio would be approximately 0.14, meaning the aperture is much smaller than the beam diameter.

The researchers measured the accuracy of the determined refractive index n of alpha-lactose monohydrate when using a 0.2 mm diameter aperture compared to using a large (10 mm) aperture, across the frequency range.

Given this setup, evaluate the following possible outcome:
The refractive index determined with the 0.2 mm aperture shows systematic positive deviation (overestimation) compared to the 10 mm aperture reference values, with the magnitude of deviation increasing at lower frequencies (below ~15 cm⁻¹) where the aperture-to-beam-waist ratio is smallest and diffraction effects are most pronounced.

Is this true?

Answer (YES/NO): YES